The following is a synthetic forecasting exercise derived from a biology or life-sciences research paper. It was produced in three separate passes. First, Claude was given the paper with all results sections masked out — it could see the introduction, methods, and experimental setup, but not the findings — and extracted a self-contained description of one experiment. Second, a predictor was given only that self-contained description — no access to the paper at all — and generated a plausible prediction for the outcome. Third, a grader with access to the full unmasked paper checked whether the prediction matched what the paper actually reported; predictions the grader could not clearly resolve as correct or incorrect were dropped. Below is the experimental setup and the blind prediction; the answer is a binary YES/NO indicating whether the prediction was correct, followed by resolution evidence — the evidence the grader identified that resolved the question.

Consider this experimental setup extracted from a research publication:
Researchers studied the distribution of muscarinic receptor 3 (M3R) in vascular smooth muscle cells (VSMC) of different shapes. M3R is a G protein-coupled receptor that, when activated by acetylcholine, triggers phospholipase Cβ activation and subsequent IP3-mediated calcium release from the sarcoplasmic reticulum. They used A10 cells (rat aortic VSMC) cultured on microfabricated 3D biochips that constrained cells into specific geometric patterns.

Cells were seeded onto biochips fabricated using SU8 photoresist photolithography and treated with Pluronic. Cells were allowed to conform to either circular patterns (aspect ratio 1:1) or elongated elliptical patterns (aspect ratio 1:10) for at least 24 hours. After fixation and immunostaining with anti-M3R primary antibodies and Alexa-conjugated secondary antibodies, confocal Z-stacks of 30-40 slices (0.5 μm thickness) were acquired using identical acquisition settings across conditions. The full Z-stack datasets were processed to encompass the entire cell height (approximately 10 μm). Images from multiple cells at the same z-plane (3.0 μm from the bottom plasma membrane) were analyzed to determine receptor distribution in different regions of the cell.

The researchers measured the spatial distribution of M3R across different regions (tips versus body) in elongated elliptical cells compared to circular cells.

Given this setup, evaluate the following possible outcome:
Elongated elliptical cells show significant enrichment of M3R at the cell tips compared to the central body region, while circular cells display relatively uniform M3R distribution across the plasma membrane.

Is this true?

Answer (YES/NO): NO